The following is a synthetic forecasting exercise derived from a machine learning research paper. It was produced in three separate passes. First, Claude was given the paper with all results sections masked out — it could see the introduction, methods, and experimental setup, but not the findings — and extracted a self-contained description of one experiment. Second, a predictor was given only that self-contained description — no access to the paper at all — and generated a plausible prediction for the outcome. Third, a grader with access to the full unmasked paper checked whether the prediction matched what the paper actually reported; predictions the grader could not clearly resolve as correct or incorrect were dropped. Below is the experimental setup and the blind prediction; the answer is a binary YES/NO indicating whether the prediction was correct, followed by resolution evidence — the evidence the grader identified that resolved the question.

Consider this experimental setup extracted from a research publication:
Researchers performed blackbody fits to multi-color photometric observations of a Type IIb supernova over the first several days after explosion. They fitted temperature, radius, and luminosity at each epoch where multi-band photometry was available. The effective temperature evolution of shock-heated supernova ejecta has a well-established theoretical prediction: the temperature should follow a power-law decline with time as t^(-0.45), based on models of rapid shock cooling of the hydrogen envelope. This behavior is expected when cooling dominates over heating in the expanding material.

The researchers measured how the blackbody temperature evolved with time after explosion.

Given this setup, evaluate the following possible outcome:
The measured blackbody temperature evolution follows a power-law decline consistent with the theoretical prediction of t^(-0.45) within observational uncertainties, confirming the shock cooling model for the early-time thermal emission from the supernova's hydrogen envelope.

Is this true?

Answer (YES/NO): YES